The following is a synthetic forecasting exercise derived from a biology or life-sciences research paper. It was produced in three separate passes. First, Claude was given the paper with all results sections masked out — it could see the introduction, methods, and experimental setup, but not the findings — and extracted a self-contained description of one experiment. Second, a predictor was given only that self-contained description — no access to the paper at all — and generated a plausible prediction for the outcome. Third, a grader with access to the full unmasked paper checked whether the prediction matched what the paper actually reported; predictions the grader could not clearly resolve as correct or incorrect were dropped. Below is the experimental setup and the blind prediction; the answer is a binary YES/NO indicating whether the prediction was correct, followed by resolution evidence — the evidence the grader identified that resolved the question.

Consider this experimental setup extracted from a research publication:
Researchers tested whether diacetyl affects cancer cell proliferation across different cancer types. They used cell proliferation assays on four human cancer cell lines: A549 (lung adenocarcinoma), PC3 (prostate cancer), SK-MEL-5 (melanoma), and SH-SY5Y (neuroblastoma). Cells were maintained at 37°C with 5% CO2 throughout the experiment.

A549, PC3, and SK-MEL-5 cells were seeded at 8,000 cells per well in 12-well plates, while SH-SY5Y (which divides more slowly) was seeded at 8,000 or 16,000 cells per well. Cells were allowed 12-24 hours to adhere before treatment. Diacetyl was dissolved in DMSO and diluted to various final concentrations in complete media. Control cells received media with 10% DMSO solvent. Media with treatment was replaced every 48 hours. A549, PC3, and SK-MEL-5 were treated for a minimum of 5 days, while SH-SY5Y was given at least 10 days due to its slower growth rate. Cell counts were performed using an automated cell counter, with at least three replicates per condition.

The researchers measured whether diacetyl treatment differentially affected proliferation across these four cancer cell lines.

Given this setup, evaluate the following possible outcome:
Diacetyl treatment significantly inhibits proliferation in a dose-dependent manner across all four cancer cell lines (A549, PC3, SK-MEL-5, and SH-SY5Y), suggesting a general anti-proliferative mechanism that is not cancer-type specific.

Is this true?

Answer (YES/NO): NO